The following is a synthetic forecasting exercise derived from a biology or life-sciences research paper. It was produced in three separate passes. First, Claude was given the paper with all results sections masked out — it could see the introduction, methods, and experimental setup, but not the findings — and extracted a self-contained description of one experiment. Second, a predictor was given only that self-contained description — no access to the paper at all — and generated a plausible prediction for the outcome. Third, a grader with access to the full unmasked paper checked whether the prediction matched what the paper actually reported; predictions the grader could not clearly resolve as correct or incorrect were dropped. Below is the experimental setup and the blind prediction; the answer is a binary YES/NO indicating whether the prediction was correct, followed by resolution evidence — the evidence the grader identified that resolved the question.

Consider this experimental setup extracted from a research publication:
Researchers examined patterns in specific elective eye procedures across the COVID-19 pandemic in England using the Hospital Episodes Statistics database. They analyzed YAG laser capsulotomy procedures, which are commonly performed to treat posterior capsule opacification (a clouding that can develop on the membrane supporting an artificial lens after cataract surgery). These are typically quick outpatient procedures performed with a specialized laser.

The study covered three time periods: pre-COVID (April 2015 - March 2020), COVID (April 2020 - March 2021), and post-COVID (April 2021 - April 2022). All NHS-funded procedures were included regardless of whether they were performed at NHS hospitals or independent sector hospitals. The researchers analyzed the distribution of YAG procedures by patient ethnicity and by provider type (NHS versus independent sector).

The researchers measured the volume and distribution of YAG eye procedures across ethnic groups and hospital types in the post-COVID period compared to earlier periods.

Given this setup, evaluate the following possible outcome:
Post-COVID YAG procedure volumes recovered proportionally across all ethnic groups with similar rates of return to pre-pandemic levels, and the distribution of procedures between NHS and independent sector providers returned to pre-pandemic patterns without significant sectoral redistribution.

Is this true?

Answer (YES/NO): NO